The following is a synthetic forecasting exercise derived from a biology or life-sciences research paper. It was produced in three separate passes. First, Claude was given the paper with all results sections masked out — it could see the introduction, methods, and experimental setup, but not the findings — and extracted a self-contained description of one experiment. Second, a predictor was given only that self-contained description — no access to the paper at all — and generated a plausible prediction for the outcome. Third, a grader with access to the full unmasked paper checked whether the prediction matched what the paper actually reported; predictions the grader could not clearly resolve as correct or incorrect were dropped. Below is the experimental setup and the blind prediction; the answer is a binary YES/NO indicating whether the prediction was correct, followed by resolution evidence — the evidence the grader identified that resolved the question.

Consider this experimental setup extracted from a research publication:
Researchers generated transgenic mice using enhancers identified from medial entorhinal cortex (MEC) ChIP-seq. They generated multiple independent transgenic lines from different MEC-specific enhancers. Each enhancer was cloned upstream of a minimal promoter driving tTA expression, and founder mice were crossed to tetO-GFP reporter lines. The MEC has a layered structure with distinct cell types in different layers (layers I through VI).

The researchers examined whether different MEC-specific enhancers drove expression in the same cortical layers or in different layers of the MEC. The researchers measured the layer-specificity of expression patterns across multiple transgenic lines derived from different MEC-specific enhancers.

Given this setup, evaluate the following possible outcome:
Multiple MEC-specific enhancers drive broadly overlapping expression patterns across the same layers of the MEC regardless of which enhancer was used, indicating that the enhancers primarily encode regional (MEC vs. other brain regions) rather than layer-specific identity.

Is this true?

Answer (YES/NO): NO